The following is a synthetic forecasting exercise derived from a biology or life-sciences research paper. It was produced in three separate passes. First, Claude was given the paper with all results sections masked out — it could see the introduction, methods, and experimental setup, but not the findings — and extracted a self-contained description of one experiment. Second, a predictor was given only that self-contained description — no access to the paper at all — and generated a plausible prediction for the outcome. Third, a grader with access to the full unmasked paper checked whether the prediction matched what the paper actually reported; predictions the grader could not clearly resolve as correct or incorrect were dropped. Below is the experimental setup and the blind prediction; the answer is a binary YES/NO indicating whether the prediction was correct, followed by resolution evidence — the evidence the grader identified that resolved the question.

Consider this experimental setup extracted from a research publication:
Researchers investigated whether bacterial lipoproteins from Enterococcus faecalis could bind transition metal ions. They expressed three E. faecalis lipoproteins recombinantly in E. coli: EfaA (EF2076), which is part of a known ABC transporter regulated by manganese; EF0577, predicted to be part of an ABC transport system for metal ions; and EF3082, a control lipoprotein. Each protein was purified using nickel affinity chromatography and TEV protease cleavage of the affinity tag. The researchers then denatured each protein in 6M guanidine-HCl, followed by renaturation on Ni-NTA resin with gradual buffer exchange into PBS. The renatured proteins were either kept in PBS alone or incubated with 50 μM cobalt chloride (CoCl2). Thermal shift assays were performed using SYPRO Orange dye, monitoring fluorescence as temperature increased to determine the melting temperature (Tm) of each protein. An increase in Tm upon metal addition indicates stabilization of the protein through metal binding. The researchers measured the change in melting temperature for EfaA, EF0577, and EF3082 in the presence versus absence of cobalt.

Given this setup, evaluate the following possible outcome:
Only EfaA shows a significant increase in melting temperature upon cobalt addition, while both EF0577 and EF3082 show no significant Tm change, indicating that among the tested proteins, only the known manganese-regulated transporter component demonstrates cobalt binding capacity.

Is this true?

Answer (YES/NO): NO